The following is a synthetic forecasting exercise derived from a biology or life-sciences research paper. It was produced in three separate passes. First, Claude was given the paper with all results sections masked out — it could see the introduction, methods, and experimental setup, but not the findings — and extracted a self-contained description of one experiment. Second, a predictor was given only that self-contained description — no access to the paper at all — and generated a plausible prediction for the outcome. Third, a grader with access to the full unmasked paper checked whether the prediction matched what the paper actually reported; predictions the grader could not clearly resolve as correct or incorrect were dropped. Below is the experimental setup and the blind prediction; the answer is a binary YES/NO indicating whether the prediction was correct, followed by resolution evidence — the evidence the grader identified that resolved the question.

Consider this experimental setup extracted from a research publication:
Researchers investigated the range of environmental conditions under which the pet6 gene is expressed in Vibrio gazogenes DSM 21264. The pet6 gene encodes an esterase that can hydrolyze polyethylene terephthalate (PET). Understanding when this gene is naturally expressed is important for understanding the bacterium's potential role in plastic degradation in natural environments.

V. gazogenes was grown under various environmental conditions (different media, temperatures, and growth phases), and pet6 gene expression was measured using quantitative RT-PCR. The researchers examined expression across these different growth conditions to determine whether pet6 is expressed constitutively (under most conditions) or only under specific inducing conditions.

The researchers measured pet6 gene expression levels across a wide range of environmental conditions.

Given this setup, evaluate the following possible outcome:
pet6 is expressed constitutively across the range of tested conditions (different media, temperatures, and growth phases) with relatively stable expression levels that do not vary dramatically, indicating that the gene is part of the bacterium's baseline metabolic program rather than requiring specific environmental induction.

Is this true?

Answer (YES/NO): NO